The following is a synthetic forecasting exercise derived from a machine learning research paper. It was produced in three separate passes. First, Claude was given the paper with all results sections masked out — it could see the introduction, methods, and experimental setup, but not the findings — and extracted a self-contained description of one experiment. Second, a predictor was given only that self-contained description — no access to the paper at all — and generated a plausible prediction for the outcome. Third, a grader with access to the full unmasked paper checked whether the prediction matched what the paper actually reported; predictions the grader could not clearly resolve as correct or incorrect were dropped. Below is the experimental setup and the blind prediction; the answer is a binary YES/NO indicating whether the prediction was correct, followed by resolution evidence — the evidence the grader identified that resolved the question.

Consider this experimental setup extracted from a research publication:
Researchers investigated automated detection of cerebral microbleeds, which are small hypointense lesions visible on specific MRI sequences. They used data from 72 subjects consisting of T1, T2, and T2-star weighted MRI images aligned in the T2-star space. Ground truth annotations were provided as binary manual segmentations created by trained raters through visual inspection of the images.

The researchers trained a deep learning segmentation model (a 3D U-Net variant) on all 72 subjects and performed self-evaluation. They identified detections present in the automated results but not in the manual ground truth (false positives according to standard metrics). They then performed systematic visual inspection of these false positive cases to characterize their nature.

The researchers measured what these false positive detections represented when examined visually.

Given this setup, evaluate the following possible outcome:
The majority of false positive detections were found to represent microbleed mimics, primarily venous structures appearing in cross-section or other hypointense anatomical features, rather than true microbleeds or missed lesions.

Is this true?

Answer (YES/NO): NO